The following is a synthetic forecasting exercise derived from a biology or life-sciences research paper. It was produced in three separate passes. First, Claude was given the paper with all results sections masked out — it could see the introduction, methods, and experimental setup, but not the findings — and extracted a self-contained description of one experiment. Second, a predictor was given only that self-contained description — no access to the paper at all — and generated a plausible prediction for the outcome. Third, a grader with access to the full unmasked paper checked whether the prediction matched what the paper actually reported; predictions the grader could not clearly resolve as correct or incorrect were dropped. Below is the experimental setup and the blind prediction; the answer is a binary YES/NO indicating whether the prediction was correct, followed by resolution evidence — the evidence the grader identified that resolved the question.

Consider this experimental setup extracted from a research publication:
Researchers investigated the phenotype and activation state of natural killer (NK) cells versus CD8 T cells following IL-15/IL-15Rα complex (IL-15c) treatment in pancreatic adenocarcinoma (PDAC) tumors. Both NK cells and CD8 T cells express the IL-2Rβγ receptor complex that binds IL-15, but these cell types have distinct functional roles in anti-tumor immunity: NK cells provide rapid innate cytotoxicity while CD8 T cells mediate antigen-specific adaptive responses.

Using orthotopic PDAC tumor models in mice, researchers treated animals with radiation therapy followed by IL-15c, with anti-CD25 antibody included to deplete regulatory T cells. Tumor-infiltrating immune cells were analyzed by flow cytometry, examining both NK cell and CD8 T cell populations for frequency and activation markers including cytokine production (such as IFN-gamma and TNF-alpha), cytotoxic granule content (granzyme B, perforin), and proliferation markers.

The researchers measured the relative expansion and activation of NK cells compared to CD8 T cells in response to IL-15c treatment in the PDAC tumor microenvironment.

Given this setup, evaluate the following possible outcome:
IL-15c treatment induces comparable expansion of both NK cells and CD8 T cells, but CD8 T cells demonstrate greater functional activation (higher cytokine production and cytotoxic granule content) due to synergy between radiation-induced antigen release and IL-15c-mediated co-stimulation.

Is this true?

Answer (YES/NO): NO